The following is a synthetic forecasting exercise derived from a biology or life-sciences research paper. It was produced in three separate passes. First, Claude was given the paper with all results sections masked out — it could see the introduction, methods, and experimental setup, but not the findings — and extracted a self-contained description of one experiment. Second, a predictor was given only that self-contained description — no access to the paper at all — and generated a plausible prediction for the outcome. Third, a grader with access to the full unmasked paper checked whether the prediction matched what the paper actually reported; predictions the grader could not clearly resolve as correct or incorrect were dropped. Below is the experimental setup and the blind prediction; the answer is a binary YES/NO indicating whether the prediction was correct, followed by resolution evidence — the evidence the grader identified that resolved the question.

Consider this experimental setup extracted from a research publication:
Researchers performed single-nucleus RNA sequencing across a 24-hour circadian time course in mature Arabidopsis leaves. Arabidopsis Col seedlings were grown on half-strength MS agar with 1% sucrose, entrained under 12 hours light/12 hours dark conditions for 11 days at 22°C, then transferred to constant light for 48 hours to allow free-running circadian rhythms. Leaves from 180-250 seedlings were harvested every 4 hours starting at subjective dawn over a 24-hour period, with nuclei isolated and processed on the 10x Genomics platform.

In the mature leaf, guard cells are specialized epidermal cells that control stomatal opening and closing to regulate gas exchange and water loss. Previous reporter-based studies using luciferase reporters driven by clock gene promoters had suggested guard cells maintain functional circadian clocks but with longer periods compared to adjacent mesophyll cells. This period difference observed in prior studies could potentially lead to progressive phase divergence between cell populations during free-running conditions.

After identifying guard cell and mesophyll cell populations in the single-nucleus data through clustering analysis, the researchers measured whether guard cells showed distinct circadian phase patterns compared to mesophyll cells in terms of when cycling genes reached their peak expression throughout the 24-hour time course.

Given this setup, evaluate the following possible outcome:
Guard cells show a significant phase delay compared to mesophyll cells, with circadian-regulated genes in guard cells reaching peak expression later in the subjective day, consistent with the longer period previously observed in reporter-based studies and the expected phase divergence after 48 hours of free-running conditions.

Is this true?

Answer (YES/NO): NO